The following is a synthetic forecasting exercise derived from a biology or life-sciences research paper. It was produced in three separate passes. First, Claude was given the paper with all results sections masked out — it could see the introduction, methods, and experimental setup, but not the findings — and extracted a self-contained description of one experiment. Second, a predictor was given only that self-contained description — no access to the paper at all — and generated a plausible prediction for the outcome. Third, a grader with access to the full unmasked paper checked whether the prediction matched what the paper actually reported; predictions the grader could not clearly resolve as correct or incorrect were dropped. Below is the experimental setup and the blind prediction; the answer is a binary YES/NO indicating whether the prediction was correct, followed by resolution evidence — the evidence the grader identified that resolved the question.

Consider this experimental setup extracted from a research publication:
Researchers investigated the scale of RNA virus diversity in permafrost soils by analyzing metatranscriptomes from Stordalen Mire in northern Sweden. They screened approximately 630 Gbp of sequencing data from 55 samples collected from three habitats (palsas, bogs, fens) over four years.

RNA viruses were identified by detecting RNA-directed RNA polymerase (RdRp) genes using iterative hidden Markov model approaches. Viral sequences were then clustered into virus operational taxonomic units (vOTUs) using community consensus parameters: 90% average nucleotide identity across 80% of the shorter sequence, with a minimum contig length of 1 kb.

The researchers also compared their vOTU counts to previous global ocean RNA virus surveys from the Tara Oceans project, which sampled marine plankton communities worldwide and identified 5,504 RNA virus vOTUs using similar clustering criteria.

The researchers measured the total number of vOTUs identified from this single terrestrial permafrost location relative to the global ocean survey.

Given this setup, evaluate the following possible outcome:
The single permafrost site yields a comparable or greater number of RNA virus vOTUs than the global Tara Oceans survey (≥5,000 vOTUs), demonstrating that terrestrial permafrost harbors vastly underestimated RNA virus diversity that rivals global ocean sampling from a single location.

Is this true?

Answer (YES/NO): NO